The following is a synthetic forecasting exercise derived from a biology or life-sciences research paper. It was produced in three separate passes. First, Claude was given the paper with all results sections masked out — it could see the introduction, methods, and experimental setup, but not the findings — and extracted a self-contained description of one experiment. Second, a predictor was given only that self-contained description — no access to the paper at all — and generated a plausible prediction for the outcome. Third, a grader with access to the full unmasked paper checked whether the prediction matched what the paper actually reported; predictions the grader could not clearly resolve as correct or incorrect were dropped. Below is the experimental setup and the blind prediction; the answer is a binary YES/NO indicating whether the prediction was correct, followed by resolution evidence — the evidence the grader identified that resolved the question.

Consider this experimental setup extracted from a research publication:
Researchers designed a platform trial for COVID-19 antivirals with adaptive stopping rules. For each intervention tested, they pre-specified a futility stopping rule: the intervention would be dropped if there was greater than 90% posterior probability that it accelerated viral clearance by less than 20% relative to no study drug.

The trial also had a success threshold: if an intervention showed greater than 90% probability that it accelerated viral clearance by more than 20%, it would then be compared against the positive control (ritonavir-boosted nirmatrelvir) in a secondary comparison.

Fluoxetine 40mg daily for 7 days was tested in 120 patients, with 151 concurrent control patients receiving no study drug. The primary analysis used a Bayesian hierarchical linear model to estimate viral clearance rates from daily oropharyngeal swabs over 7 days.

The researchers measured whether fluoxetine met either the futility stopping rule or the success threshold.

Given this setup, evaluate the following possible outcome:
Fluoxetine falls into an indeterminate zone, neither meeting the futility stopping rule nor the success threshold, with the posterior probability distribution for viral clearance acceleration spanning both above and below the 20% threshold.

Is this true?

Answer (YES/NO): YES